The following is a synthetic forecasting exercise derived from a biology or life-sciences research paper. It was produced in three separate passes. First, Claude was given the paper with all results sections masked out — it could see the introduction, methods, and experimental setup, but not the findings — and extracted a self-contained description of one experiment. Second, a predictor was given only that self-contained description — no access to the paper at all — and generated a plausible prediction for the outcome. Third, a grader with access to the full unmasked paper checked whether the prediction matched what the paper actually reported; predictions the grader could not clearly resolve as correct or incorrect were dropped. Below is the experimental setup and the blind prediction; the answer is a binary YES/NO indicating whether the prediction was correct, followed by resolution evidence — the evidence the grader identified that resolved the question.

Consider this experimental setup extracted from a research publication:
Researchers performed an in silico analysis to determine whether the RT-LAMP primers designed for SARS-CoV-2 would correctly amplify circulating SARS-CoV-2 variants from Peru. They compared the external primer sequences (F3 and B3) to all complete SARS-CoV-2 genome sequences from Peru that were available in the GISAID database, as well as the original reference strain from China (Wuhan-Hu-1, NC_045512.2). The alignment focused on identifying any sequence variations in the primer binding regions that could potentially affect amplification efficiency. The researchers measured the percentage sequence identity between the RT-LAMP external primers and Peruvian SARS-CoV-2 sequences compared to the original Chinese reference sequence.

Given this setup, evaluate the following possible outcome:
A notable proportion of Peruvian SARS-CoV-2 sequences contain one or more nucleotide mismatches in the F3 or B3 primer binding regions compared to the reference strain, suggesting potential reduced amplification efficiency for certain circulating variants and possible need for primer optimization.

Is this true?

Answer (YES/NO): NO